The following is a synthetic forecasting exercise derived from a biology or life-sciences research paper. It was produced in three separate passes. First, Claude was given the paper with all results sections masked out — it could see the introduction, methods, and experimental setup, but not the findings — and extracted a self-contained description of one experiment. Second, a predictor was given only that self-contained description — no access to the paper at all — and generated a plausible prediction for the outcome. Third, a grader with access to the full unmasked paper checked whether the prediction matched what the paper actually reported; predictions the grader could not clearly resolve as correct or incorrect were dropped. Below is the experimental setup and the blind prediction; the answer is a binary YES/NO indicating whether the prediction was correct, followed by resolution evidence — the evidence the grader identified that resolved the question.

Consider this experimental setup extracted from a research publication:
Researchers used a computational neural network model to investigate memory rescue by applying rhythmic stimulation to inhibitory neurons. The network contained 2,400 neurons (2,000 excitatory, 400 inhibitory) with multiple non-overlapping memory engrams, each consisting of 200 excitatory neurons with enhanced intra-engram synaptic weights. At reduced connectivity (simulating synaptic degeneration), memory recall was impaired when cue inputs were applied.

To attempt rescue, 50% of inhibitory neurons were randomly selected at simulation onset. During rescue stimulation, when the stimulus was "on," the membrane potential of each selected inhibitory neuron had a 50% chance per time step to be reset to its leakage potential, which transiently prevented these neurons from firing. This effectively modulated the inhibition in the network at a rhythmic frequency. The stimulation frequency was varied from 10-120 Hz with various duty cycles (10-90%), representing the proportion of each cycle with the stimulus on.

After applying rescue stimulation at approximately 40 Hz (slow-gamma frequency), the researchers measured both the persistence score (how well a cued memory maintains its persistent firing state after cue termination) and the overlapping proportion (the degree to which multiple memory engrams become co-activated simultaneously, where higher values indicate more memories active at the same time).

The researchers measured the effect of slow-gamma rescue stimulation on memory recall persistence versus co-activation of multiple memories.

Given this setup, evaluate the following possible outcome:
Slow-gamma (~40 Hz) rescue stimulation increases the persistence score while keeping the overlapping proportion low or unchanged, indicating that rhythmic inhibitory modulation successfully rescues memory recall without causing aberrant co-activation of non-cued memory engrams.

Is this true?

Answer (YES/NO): NO